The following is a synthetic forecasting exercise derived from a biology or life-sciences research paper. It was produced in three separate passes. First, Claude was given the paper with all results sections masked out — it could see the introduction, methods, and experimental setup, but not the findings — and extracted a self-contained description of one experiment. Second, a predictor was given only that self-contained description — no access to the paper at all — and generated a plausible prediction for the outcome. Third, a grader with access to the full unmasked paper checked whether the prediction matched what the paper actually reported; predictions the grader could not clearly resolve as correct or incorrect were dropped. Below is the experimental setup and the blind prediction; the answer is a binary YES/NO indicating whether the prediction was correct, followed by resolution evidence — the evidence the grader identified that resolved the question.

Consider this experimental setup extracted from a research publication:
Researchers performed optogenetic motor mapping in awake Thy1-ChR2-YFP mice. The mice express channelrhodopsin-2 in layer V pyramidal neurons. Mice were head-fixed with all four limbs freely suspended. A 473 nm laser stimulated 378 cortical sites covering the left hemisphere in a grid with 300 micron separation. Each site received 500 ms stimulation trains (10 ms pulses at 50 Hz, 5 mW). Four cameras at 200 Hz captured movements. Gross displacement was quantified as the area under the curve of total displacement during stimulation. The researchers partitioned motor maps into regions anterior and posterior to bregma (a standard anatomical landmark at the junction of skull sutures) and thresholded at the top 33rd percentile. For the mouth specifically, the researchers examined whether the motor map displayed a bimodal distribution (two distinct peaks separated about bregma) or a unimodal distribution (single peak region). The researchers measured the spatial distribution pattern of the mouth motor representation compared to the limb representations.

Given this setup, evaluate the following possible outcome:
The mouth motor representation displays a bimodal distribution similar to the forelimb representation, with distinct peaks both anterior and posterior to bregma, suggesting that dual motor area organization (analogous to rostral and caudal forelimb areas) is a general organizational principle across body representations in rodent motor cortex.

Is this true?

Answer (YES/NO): NO